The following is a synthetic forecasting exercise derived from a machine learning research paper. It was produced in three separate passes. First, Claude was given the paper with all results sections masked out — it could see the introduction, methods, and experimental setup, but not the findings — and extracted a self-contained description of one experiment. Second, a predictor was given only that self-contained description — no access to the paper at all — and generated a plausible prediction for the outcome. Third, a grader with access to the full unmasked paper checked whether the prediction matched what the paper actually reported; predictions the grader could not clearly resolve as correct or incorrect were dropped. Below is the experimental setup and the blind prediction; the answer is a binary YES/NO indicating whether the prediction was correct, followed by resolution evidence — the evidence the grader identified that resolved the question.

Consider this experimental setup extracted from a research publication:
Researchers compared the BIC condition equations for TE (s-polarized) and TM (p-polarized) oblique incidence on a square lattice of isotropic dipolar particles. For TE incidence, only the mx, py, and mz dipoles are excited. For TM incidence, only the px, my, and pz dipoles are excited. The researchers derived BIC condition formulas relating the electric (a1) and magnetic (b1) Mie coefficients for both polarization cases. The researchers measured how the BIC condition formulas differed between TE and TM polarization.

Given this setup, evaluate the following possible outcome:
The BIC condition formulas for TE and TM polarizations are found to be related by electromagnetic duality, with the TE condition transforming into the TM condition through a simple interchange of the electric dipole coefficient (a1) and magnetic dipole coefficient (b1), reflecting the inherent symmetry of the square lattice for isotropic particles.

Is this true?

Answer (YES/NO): YES